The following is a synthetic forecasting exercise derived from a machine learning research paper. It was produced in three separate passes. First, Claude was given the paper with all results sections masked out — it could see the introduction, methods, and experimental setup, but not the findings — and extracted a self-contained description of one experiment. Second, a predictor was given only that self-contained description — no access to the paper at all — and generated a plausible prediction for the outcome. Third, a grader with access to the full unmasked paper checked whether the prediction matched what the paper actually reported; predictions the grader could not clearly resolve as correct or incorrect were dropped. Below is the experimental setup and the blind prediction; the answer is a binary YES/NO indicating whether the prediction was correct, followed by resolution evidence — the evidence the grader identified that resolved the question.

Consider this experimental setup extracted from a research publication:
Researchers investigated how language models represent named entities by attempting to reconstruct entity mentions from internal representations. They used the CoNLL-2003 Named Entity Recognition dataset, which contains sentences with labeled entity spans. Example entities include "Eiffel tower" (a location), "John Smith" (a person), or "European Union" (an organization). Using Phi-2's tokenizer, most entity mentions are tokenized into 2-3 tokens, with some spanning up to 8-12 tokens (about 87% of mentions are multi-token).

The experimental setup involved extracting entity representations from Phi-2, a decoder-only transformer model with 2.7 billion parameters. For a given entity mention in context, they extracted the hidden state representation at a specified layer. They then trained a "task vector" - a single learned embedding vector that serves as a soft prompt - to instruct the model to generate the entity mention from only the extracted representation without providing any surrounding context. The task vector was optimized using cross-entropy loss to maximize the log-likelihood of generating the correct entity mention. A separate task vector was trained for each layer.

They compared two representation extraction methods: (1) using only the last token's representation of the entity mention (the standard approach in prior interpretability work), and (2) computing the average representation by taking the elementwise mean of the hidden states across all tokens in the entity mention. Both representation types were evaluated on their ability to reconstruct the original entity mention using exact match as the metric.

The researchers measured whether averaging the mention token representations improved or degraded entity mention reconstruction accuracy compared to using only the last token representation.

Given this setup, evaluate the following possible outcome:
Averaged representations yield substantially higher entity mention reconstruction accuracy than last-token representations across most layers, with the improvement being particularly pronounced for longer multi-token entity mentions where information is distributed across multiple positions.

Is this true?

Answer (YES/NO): NO